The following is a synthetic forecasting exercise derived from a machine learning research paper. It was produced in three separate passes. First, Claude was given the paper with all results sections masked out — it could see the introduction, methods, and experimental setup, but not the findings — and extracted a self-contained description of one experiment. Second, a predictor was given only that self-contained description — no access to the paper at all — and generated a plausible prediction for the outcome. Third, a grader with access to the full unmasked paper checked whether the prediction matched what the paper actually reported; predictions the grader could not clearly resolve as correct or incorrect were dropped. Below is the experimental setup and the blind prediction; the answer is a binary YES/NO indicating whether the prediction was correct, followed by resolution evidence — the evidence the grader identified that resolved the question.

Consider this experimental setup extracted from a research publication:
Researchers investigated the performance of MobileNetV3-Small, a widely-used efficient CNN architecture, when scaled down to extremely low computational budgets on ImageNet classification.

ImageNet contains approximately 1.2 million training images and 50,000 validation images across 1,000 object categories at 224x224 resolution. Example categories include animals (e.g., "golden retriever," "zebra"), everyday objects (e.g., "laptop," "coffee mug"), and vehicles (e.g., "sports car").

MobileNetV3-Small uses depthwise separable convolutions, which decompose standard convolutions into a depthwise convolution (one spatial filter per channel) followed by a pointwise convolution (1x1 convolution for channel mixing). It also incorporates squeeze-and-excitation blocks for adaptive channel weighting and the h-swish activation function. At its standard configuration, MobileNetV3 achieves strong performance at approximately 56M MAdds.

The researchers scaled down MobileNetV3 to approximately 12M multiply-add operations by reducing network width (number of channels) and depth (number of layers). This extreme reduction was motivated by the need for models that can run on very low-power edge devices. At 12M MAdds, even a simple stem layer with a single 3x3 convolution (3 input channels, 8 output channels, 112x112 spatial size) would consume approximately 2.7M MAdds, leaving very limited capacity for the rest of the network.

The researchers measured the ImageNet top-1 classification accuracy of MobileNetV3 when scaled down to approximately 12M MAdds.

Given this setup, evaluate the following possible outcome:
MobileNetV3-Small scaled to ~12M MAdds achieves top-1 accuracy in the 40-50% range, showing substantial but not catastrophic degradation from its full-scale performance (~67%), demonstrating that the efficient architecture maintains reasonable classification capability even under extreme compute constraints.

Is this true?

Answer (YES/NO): YES